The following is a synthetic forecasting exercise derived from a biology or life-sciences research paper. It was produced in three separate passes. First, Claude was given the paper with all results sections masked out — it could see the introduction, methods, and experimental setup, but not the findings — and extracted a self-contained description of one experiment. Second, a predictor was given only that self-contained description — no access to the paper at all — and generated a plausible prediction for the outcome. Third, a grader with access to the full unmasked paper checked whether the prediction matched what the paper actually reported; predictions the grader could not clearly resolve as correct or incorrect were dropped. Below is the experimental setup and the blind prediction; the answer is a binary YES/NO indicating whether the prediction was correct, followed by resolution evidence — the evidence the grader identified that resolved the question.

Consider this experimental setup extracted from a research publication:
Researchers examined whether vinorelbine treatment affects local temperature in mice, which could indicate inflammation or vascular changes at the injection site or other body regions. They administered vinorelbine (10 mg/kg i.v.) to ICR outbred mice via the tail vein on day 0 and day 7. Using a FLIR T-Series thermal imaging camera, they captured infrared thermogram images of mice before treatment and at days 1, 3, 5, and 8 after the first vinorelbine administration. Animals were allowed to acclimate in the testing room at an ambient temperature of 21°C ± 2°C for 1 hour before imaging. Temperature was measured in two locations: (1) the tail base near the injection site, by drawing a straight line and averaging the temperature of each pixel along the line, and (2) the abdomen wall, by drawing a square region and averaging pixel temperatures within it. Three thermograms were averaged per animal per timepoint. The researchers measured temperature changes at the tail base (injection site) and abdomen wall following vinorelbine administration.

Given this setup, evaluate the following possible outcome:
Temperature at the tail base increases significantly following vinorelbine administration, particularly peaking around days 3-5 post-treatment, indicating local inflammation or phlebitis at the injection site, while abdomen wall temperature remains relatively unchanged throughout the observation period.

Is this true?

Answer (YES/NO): NO